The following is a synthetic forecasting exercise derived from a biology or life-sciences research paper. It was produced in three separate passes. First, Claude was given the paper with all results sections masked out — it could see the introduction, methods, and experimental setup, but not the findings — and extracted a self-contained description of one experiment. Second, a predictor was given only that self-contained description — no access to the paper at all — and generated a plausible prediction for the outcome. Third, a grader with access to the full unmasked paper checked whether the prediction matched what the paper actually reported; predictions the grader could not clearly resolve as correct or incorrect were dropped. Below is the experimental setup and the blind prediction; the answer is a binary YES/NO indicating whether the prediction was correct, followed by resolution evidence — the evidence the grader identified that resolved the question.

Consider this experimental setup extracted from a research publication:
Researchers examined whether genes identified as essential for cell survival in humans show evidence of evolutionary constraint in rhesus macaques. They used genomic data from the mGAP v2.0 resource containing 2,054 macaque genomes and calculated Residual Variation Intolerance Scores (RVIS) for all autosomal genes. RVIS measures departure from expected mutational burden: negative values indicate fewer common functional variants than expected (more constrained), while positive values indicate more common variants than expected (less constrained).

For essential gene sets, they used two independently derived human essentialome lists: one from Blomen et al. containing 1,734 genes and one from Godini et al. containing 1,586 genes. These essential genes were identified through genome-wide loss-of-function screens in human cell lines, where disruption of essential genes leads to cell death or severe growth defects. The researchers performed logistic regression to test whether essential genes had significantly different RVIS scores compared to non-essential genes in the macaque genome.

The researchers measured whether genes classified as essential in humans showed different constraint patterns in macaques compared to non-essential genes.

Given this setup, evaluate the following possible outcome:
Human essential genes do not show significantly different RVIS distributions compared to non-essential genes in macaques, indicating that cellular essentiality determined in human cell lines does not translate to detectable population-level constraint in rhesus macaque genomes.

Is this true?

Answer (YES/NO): NO